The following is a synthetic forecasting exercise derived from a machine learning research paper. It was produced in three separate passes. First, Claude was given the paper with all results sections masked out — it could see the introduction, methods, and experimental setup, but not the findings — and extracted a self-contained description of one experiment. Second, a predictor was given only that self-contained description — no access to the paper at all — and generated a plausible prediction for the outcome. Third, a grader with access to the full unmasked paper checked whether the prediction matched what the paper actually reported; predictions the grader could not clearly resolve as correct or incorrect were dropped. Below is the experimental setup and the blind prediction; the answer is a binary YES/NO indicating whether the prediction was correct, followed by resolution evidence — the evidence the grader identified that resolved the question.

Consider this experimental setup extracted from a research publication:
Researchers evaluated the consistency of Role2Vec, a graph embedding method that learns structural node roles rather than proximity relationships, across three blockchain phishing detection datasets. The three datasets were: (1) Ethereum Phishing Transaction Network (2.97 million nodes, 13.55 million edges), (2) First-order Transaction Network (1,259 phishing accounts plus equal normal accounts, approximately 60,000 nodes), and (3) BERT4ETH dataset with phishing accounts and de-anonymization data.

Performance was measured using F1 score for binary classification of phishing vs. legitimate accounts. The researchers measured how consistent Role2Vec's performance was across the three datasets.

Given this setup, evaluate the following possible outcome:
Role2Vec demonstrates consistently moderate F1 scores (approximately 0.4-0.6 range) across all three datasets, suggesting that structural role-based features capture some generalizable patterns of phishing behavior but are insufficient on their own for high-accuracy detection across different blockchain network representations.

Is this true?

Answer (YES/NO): NO